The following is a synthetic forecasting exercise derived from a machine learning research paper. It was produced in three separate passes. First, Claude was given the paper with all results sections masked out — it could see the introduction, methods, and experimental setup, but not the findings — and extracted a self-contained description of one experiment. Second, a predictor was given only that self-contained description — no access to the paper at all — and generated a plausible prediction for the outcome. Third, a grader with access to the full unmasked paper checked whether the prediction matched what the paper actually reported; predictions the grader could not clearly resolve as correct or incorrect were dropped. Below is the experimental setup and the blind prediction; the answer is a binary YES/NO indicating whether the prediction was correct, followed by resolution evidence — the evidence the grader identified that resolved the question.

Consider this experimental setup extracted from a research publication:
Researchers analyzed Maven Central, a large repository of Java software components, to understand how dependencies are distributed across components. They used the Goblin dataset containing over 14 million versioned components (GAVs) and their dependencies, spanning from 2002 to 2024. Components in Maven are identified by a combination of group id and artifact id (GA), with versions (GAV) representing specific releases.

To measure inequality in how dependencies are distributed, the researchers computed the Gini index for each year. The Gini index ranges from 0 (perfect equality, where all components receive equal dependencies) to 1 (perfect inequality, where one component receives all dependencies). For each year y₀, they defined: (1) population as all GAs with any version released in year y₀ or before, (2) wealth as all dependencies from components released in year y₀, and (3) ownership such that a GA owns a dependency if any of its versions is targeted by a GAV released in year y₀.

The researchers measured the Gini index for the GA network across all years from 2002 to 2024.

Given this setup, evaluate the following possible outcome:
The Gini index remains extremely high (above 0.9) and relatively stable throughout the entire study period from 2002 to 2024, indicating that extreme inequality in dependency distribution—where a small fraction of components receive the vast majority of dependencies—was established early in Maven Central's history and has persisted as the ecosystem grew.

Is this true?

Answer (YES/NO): NO